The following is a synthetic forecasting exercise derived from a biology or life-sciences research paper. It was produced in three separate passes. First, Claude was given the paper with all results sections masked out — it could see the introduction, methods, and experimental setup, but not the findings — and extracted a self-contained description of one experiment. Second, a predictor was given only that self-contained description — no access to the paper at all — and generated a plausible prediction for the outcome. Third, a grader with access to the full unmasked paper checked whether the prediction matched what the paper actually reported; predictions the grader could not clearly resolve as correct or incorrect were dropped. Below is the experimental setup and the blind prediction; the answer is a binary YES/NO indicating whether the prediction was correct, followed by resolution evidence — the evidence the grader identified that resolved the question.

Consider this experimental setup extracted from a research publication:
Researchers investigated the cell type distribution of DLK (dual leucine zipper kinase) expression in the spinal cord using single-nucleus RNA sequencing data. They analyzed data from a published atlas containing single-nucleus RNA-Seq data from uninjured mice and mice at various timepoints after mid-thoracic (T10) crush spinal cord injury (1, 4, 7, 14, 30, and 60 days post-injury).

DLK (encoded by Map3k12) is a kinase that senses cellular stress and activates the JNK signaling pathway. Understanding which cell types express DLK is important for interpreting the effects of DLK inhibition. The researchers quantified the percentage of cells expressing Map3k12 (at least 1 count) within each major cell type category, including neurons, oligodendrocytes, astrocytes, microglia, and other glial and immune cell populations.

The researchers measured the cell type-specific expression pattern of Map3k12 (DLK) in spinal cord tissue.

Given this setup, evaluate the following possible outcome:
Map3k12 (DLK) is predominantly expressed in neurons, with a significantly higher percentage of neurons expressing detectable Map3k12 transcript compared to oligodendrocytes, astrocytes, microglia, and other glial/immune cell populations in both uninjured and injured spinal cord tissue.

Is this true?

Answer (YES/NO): YES